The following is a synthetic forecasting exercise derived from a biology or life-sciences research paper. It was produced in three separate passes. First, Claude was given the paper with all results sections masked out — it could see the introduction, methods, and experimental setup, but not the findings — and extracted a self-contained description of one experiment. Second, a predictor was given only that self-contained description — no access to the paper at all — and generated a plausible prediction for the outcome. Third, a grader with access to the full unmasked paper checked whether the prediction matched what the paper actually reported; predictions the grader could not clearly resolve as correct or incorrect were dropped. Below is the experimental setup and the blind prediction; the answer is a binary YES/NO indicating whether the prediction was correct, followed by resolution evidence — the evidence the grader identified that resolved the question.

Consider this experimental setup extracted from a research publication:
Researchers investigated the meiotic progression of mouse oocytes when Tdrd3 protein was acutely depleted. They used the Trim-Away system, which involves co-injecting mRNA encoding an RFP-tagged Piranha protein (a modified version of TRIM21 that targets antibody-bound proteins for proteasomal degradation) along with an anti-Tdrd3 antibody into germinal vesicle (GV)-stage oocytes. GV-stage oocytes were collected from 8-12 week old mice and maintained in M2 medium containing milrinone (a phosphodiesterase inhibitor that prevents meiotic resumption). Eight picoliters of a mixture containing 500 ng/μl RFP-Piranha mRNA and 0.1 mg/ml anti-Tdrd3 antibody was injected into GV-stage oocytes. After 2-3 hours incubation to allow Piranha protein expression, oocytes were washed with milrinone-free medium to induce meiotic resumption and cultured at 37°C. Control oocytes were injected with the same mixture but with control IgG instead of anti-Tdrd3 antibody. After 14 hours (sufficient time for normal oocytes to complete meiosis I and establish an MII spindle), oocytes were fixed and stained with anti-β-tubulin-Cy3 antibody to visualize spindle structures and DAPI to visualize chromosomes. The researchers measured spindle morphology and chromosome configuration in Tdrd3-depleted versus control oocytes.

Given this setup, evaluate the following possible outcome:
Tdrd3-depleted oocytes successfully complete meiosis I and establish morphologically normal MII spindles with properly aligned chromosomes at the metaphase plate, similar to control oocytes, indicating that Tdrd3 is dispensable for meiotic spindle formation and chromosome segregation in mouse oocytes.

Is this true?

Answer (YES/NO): NO